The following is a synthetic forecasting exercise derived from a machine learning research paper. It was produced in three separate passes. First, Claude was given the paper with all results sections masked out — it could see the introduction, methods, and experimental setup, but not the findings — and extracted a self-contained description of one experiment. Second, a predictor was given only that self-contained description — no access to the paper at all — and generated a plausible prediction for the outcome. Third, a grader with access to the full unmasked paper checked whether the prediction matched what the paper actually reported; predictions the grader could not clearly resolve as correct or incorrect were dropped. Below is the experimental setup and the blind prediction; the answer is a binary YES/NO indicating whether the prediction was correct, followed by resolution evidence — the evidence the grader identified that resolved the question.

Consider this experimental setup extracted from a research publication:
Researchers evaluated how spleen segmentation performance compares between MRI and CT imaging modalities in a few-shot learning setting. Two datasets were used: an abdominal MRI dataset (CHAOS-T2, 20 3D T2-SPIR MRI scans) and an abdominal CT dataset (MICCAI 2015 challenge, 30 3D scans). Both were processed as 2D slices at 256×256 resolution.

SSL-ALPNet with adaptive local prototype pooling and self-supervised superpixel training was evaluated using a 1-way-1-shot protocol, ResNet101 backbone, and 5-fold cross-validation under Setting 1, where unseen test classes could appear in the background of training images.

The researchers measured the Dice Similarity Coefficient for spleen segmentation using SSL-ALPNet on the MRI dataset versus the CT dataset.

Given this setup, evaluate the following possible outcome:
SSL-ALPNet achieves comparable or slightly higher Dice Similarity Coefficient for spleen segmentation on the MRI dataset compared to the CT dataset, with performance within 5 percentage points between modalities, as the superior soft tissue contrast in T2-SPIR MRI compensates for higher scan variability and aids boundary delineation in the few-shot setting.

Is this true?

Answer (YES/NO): YES